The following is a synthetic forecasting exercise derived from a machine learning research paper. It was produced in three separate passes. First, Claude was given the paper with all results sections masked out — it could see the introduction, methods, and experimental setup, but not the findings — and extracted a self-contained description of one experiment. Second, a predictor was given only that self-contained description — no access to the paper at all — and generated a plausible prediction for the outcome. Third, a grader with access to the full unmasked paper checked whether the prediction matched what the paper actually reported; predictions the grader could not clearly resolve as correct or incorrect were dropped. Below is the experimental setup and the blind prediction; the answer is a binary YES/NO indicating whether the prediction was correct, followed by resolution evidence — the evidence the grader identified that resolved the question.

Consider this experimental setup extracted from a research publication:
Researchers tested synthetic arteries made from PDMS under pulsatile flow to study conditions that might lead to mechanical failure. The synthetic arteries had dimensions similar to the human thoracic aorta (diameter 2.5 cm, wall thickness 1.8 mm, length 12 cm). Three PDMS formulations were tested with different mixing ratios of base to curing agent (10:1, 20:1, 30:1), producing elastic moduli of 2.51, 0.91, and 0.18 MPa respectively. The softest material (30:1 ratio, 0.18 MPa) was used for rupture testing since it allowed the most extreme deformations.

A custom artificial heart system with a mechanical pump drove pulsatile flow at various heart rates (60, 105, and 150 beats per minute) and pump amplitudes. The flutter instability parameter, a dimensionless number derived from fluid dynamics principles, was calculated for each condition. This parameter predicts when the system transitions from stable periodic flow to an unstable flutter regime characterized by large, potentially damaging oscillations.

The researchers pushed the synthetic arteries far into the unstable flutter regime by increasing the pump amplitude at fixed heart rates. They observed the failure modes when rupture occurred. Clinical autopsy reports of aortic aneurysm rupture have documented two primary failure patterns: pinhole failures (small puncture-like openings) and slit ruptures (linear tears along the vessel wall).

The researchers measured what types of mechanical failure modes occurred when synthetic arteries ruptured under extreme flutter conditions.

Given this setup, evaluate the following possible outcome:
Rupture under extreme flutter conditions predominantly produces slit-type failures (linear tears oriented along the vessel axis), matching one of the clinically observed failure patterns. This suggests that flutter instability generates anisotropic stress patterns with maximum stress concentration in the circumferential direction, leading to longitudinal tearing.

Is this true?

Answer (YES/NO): NO